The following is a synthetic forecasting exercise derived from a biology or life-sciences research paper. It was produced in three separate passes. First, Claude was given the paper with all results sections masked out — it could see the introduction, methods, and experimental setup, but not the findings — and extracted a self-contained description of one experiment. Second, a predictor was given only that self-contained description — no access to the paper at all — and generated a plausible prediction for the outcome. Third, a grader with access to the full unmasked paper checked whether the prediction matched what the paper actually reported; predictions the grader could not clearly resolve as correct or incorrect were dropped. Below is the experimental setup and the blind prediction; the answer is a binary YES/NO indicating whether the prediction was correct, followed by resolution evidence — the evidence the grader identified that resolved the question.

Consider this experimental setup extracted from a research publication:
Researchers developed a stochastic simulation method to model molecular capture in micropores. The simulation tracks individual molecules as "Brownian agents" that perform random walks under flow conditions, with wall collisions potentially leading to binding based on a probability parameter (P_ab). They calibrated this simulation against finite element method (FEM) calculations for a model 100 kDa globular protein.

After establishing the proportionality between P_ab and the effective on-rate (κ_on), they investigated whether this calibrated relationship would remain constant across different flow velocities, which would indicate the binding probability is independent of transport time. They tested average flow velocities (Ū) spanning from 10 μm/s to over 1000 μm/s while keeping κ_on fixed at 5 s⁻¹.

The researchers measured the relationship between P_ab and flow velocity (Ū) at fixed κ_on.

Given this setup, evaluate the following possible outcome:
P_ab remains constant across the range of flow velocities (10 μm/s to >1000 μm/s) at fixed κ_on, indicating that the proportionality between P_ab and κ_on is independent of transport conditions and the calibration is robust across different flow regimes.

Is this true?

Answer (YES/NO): YES